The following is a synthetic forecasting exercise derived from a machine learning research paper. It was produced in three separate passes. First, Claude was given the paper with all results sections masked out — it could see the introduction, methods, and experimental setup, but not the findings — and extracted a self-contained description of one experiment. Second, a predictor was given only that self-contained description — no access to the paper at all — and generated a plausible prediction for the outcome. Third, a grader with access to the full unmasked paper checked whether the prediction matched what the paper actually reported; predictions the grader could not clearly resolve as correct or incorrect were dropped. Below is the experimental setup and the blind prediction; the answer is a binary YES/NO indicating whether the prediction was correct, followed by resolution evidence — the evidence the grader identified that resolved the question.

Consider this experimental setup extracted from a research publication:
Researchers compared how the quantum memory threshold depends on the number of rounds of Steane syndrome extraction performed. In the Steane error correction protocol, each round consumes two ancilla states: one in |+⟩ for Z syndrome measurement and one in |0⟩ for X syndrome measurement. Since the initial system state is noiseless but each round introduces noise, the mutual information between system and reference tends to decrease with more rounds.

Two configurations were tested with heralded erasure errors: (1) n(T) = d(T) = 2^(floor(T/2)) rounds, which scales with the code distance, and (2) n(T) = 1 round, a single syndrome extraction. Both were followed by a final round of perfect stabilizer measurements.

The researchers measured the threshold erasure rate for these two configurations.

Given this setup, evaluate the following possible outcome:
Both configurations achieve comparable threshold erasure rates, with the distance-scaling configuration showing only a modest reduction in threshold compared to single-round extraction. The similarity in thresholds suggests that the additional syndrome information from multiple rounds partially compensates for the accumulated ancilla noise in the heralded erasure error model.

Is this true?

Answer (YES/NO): YES